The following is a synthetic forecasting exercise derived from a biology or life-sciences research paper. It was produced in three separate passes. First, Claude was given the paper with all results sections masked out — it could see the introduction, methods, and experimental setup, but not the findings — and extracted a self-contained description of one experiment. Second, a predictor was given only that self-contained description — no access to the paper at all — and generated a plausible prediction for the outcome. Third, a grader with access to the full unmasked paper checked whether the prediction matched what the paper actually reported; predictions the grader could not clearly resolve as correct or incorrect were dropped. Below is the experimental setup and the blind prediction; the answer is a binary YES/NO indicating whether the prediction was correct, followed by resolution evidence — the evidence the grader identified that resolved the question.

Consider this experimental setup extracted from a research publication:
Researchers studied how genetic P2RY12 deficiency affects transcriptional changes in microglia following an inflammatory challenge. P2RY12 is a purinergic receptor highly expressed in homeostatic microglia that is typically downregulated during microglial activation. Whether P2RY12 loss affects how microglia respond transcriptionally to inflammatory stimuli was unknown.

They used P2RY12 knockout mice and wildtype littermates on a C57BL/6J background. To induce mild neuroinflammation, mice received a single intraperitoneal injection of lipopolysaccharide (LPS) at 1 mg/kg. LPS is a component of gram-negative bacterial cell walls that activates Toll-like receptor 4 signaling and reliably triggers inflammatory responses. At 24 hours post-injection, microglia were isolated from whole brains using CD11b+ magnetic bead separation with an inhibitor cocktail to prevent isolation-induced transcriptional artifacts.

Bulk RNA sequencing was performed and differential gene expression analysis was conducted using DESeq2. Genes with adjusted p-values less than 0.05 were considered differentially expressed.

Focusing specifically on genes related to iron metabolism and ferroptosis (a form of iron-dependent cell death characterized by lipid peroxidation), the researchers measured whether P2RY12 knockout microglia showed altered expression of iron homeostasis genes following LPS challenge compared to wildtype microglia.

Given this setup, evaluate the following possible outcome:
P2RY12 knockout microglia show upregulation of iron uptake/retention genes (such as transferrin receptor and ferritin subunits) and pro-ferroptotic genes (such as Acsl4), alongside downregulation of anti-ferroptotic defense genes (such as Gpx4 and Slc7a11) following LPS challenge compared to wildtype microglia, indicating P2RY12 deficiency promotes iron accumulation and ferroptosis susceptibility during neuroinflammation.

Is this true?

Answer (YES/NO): YES